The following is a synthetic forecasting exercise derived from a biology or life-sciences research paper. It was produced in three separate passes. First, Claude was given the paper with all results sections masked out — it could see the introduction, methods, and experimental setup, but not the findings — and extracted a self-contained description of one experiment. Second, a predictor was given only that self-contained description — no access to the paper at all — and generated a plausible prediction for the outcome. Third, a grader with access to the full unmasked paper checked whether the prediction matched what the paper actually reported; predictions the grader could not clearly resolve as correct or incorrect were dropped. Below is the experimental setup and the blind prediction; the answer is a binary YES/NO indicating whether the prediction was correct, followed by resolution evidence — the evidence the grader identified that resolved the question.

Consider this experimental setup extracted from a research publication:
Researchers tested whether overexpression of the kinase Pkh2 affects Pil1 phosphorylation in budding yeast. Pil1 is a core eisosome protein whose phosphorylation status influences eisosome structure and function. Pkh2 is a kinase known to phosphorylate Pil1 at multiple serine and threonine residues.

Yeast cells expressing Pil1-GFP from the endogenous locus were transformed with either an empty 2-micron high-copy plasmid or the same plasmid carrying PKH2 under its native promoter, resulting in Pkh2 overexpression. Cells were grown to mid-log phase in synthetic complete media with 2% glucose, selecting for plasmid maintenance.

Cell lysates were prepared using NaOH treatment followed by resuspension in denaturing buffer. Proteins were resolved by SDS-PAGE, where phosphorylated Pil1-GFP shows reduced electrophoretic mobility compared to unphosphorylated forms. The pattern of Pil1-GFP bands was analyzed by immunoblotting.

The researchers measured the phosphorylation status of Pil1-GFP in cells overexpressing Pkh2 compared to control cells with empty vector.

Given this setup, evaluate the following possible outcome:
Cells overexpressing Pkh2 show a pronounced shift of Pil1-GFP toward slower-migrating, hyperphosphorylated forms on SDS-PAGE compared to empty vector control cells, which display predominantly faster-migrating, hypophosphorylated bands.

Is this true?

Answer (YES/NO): YES